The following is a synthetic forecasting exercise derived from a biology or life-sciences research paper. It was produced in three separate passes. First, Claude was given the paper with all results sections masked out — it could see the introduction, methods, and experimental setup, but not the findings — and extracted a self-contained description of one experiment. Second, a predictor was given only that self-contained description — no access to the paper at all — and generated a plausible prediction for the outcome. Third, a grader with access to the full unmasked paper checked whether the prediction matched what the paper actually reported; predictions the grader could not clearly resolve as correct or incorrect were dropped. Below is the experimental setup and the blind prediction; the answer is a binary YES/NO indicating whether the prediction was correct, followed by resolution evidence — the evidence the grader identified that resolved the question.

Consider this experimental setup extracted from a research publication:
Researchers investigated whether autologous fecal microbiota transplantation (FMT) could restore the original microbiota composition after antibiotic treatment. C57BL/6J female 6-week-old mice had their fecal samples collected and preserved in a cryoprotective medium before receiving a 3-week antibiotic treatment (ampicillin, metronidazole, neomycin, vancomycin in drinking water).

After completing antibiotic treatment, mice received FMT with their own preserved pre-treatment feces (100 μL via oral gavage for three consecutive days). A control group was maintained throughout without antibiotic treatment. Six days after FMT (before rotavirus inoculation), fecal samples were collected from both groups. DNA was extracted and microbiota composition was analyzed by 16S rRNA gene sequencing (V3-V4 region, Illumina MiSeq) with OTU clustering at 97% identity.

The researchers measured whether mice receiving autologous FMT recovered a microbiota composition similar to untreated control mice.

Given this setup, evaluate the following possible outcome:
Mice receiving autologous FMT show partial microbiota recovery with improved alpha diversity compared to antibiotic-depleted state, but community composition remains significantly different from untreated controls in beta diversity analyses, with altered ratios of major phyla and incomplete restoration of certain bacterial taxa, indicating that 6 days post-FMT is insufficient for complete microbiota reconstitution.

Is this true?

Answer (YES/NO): YES